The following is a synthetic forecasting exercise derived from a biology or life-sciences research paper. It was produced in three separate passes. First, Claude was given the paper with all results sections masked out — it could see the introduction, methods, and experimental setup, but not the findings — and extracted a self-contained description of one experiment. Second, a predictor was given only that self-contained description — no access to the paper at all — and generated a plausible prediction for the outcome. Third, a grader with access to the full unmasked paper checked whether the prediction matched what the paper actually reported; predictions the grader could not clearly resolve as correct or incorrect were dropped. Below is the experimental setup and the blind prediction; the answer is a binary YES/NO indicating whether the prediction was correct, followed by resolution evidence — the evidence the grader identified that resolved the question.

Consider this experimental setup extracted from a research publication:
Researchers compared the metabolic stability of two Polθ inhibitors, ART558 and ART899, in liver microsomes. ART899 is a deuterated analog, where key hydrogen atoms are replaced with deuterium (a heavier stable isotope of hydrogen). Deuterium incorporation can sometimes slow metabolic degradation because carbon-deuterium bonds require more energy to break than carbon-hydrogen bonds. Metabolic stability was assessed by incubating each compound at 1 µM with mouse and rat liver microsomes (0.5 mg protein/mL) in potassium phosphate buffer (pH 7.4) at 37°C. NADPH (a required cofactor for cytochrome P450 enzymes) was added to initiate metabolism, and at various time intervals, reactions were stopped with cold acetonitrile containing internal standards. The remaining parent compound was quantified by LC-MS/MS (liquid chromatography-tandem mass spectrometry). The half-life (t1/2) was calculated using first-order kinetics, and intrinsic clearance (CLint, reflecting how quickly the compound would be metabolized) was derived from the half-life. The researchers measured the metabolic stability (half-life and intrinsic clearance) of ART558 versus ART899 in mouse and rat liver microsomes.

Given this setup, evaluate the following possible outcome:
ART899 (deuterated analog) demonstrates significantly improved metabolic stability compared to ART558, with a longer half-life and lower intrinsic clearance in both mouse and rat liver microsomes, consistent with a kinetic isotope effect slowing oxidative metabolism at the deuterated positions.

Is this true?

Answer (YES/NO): YES